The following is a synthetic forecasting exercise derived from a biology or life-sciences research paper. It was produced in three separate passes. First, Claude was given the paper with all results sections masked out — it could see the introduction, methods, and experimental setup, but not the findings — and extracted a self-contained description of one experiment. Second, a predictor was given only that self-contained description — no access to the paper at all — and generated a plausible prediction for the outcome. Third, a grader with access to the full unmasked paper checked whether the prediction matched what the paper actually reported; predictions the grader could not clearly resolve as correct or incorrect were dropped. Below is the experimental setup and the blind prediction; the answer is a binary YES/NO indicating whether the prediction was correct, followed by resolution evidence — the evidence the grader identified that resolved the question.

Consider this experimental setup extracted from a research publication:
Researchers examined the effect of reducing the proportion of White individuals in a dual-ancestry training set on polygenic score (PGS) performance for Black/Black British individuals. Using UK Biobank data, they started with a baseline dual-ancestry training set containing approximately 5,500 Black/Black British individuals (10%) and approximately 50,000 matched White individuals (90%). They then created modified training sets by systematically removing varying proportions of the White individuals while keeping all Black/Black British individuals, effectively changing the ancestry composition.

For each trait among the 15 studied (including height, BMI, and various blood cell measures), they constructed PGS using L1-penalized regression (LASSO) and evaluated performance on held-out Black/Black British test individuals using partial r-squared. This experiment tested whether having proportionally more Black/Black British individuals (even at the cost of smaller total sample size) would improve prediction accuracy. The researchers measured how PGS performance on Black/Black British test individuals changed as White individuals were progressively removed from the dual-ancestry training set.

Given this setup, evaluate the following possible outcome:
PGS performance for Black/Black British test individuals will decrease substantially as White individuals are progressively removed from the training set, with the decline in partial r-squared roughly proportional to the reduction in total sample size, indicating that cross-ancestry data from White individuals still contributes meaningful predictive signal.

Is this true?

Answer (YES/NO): NO